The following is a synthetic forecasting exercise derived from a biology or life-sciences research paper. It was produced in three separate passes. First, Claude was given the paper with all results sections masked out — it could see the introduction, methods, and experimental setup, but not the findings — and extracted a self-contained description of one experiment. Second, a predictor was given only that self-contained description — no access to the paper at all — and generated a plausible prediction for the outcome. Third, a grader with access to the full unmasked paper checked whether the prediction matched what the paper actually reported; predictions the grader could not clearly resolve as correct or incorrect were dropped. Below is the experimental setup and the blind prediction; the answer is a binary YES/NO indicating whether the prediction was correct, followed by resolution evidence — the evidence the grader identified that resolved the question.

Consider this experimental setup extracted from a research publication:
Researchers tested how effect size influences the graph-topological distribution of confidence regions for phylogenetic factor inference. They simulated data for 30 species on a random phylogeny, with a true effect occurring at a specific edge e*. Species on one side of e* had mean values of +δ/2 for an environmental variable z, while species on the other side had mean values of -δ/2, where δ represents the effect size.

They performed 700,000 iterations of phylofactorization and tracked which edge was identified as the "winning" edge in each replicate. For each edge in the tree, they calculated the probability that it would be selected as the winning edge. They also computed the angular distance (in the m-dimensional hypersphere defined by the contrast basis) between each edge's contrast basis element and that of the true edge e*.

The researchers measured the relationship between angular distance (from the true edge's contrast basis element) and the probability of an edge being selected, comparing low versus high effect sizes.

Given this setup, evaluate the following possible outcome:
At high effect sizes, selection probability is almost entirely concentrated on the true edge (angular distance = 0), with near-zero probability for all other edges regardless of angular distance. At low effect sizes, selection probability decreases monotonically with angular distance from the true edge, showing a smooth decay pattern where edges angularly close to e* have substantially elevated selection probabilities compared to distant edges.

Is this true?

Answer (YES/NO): NO